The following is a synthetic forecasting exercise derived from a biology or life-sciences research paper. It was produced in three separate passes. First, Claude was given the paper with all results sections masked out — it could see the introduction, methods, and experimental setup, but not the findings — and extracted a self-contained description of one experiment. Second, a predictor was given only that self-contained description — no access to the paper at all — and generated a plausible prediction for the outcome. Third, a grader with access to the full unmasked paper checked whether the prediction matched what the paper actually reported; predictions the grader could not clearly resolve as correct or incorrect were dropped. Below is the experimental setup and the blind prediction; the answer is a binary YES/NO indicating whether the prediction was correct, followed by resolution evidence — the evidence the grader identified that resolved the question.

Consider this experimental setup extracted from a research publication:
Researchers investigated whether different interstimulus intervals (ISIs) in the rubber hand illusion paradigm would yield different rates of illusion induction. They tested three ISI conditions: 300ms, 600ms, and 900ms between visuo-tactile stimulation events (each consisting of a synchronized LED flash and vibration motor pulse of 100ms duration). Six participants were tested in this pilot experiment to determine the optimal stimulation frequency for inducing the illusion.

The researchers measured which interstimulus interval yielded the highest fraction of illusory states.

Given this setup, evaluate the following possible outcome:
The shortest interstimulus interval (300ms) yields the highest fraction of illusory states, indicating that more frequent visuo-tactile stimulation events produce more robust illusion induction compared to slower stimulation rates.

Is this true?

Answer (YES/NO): NO